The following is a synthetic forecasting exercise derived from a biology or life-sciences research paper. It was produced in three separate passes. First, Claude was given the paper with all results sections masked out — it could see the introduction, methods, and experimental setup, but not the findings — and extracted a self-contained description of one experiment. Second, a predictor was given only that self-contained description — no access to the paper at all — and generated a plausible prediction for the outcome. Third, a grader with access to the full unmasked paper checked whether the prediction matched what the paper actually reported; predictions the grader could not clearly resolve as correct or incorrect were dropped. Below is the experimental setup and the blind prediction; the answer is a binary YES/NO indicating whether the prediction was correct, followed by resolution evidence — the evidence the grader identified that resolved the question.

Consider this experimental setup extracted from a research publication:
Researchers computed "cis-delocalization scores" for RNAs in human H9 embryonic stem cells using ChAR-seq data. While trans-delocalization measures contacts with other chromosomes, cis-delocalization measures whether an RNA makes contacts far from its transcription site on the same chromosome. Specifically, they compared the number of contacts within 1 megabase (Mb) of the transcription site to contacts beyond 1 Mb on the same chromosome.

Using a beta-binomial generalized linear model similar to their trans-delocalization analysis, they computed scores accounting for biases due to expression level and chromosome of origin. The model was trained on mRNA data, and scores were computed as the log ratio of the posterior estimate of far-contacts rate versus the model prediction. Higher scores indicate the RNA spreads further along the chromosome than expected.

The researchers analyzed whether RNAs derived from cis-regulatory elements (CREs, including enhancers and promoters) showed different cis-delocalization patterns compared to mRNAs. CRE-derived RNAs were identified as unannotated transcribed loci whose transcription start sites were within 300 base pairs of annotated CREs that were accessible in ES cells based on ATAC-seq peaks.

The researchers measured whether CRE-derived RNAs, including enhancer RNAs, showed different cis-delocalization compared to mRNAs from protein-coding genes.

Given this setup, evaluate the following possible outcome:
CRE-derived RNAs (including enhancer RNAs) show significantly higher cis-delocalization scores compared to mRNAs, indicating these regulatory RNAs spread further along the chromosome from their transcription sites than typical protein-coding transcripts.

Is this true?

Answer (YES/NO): NO